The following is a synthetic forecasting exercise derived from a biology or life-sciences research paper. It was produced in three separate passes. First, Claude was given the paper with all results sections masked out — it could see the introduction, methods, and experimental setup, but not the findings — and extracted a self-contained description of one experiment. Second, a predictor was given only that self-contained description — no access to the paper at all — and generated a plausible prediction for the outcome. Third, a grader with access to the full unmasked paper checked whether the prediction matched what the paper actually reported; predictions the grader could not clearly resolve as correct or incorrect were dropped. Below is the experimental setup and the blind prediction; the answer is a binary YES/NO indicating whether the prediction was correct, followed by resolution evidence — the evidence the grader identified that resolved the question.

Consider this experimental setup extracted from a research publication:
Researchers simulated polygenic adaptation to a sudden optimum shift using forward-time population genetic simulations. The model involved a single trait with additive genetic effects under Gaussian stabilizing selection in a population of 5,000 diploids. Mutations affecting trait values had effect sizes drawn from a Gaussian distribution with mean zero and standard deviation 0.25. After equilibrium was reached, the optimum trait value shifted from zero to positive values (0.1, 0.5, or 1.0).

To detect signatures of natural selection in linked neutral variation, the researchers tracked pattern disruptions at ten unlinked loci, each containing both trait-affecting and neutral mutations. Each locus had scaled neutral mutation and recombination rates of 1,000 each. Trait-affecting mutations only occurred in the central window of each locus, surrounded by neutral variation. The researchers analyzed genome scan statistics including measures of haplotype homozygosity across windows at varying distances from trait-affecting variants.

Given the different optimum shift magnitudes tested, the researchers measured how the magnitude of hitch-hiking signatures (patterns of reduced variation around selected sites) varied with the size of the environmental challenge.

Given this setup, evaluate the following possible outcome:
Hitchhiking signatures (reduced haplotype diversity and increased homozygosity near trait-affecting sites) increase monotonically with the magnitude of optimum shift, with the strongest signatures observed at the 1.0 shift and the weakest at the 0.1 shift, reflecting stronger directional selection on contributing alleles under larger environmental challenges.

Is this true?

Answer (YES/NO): YES